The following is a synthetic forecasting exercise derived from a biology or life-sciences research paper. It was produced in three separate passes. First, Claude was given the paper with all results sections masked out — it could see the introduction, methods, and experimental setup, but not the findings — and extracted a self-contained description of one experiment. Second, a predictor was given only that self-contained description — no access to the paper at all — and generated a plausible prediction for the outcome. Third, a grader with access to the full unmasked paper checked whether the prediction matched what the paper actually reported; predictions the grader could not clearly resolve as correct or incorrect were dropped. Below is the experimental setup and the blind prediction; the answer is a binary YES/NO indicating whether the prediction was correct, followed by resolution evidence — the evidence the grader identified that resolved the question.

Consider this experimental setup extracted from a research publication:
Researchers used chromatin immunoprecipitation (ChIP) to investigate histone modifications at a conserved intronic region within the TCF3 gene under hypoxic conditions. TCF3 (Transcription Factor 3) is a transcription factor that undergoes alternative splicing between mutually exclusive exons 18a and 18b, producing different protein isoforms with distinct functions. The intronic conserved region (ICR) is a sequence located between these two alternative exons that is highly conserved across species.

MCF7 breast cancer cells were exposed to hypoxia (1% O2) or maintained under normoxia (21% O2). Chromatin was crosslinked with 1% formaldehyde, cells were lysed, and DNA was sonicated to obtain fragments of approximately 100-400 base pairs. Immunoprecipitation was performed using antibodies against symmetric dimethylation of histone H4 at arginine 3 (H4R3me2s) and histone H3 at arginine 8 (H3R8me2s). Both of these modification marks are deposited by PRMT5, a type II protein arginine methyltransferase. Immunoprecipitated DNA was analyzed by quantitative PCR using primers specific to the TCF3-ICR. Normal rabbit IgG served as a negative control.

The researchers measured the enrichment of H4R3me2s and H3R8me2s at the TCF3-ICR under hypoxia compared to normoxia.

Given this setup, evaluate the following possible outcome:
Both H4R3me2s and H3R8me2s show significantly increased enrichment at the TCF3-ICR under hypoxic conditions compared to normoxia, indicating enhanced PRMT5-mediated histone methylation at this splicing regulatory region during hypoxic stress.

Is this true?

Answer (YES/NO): YES